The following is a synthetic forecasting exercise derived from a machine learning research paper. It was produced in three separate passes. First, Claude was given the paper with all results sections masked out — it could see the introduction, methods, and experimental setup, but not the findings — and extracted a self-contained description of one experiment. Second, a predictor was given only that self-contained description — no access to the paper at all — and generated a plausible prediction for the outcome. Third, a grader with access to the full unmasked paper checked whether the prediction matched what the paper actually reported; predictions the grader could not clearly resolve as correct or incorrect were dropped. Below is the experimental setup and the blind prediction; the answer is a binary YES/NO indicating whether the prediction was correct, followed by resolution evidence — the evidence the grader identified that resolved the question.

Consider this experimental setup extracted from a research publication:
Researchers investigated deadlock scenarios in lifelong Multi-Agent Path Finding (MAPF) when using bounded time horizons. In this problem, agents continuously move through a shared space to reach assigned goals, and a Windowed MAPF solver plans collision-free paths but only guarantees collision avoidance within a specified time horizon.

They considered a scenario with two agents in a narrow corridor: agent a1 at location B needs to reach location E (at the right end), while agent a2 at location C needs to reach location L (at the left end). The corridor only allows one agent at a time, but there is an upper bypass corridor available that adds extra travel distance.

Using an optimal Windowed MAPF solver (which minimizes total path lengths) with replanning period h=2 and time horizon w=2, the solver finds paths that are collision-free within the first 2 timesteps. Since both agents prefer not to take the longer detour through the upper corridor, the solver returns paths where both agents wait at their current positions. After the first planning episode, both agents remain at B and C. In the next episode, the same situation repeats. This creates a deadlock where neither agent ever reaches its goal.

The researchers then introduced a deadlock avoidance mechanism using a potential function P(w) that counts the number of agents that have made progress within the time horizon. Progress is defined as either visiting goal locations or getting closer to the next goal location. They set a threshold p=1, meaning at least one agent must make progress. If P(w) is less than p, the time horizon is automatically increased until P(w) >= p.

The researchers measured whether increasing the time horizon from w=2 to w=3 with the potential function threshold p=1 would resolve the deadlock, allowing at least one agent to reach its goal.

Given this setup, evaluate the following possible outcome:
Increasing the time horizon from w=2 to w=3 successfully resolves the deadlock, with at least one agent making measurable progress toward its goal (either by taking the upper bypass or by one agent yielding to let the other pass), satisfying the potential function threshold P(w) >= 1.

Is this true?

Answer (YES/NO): YES